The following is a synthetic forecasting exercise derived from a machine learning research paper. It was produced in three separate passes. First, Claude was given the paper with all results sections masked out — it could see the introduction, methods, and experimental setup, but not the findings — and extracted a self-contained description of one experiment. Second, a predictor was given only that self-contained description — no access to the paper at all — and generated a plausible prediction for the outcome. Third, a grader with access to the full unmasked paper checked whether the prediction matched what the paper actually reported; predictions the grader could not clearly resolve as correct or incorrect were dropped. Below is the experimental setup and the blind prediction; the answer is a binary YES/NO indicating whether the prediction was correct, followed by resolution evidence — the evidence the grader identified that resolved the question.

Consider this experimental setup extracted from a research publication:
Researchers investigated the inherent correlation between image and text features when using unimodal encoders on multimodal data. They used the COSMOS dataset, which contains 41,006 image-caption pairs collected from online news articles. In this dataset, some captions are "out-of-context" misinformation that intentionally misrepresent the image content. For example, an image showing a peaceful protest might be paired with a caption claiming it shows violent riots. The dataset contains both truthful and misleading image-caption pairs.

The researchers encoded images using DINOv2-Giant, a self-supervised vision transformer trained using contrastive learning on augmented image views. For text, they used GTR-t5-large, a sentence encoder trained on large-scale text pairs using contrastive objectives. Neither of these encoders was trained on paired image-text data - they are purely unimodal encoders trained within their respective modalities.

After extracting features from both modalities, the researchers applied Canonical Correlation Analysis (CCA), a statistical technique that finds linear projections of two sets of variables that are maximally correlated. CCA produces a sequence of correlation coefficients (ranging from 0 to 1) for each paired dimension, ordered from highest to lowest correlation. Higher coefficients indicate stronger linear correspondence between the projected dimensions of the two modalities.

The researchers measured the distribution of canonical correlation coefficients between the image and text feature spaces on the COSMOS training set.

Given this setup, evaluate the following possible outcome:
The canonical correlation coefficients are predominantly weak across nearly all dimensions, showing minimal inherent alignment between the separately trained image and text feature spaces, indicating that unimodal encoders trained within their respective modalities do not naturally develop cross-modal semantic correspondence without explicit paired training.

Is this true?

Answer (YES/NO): NO